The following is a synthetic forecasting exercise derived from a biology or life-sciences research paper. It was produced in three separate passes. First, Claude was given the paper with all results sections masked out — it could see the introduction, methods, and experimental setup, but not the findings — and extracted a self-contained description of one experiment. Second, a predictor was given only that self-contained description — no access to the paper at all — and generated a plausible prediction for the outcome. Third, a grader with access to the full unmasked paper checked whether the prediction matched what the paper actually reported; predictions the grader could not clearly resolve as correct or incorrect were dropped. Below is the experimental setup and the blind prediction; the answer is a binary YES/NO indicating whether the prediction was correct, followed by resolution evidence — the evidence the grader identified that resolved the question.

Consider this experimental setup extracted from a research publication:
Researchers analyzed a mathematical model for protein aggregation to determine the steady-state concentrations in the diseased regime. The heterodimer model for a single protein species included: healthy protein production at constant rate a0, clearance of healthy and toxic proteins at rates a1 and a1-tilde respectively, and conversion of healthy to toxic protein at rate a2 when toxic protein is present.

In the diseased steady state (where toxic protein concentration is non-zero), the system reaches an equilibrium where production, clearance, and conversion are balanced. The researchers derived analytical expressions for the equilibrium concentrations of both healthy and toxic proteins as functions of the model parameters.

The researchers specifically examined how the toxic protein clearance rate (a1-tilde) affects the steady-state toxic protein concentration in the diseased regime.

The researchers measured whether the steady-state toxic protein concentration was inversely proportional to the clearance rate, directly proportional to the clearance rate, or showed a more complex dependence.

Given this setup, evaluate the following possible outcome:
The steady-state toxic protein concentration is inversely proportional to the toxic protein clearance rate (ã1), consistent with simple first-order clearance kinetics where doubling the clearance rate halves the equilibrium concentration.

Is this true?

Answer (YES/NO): NO